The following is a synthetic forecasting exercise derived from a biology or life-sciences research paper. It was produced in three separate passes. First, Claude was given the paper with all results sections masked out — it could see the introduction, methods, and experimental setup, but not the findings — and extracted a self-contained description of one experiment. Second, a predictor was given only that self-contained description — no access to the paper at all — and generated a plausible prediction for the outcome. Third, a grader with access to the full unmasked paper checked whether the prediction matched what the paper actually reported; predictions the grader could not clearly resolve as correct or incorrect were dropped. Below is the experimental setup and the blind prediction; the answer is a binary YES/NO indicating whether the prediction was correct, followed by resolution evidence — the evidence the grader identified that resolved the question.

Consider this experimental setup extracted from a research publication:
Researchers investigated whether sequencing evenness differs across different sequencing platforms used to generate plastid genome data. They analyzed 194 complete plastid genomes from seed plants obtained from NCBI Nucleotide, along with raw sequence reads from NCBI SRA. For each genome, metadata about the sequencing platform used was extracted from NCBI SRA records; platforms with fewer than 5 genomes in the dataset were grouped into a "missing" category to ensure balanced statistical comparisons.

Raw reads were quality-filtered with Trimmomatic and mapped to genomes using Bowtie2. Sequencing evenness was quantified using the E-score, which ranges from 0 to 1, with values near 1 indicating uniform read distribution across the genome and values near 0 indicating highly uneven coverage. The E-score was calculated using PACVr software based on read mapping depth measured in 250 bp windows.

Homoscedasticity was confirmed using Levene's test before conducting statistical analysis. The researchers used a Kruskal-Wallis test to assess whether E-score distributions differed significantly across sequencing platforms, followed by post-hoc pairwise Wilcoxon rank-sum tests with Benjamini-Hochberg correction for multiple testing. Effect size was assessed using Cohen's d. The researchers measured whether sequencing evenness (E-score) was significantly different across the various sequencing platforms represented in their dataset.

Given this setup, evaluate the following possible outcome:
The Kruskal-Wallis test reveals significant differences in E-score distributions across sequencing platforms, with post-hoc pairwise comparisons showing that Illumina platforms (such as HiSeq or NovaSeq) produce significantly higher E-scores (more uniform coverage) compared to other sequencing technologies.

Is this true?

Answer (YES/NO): NO